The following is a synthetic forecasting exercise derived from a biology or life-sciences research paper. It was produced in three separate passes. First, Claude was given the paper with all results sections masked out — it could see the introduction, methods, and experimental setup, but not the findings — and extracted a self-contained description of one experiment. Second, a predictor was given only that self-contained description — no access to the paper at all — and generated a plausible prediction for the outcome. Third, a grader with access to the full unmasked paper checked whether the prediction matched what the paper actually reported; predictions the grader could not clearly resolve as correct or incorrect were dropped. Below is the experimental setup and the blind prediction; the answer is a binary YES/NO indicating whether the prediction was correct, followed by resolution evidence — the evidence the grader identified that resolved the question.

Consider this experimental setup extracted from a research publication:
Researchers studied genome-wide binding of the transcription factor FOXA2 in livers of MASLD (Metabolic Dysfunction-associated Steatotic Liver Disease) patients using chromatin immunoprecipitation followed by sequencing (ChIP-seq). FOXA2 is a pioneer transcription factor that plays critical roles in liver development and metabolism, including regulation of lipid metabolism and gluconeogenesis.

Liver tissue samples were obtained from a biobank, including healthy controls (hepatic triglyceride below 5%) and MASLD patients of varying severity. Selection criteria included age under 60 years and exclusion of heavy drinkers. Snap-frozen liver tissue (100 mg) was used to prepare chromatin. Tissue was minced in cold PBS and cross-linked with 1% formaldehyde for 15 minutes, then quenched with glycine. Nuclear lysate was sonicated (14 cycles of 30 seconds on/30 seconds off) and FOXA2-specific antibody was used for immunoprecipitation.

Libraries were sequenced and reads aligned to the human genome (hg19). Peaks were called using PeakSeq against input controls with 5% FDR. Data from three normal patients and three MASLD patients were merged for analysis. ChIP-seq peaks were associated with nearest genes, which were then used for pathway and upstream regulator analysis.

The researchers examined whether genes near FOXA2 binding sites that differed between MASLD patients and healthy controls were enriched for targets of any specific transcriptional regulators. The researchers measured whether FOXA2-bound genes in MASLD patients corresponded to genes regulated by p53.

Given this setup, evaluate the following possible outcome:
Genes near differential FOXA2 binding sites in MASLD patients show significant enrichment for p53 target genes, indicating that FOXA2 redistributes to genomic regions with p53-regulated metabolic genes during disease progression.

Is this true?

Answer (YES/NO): YES